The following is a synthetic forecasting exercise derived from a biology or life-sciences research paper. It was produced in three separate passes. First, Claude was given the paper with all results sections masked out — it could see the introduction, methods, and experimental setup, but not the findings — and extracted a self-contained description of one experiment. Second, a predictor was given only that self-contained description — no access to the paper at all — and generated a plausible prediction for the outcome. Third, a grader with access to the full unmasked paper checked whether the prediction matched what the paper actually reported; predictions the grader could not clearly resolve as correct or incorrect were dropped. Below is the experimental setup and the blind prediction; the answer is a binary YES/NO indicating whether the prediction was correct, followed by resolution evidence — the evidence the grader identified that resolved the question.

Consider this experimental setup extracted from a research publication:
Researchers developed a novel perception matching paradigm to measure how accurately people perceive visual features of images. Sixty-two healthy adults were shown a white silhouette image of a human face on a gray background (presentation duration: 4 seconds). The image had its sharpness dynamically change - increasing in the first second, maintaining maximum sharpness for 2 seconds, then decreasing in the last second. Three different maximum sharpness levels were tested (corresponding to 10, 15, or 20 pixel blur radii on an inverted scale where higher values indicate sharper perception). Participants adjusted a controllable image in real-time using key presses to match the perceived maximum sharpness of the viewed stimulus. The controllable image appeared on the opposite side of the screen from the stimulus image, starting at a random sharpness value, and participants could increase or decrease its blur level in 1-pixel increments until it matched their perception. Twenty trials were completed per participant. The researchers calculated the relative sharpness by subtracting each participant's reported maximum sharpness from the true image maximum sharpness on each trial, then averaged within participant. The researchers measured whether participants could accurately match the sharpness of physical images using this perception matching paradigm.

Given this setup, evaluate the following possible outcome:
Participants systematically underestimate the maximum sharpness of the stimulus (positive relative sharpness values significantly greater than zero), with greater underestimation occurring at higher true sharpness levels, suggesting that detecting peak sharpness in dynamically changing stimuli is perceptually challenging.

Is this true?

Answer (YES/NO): NO